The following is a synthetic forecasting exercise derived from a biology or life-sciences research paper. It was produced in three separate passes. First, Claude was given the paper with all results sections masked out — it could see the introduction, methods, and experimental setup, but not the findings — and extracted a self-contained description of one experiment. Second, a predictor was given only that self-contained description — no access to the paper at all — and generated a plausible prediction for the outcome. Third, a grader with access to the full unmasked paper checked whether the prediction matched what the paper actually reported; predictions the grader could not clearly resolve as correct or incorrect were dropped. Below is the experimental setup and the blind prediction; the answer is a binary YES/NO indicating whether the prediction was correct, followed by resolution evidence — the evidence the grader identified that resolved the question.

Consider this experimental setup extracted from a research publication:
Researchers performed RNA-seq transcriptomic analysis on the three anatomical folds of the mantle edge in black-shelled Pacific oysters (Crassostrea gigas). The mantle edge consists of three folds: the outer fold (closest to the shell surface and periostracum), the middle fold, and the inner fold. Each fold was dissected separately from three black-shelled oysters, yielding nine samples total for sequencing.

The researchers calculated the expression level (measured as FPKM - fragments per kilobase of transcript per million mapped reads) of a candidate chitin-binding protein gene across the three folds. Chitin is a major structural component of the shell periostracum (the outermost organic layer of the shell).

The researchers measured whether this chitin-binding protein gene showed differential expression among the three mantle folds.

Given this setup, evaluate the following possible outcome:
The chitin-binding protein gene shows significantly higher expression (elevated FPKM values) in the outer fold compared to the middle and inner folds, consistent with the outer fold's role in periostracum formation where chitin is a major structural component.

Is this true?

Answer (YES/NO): YES